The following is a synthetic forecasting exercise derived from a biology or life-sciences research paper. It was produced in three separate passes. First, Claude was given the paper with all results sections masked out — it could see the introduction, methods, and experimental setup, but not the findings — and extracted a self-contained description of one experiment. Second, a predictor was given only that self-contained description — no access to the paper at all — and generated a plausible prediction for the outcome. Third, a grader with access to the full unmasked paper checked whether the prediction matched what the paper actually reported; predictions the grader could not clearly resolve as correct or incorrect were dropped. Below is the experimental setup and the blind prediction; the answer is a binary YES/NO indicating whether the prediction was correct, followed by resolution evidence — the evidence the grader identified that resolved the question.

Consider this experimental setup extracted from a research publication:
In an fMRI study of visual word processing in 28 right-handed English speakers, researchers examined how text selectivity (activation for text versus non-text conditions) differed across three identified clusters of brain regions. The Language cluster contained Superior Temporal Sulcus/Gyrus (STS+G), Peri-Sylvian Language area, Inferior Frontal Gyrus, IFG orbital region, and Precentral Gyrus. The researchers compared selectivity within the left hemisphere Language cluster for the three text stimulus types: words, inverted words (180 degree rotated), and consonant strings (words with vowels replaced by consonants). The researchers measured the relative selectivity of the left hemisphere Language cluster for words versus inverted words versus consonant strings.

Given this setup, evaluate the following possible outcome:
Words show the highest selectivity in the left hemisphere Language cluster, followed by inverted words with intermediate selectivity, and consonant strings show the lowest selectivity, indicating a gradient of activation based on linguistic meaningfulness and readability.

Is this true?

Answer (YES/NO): NO